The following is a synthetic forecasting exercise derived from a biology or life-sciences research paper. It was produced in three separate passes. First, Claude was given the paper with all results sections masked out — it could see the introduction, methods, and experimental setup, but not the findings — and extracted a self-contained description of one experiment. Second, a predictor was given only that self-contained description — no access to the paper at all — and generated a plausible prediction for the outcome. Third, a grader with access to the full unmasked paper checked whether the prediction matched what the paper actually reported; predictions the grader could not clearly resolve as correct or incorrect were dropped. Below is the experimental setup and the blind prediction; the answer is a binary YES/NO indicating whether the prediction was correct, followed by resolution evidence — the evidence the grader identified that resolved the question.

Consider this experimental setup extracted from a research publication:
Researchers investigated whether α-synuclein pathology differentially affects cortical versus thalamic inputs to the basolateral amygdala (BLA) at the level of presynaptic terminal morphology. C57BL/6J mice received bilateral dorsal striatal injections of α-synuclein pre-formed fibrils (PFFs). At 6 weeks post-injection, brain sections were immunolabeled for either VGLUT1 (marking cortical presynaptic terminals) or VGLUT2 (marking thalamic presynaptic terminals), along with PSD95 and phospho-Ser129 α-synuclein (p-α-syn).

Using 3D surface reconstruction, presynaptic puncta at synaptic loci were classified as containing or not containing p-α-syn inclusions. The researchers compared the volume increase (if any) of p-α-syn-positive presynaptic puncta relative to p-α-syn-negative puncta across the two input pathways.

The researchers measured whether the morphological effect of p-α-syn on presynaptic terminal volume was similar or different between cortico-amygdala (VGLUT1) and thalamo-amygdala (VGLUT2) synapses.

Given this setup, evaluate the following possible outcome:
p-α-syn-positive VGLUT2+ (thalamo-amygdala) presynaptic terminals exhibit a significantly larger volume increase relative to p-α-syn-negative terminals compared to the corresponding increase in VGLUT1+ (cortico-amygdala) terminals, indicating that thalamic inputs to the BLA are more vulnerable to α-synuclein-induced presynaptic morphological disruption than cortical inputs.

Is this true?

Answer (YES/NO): NO